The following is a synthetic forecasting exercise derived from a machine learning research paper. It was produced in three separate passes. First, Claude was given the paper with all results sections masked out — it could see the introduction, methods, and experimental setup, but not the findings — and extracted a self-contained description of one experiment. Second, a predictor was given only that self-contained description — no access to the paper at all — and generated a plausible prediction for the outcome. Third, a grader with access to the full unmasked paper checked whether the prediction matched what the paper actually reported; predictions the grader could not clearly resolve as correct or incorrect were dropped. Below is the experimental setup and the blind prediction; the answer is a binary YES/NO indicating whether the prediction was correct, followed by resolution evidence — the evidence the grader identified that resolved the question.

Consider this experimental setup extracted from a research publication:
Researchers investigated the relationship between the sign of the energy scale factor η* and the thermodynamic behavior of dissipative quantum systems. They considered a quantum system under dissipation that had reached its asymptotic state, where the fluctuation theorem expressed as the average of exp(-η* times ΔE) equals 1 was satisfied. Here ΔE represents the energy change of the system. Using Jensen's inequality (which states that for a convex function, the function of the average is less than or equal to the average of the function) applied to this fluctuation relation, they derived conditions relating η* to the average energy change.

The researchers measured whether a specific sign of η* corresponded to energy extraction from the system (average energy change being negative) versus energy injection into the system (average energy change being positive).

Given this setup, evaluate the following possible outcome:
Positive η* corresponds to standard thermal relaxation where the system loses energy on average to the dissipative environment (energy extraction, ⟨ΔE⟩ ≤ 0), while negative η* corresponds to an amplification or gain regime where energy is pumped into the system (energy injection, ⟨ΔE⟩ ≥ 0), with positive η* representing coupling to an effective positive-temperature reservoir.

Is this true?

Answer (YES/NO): NO